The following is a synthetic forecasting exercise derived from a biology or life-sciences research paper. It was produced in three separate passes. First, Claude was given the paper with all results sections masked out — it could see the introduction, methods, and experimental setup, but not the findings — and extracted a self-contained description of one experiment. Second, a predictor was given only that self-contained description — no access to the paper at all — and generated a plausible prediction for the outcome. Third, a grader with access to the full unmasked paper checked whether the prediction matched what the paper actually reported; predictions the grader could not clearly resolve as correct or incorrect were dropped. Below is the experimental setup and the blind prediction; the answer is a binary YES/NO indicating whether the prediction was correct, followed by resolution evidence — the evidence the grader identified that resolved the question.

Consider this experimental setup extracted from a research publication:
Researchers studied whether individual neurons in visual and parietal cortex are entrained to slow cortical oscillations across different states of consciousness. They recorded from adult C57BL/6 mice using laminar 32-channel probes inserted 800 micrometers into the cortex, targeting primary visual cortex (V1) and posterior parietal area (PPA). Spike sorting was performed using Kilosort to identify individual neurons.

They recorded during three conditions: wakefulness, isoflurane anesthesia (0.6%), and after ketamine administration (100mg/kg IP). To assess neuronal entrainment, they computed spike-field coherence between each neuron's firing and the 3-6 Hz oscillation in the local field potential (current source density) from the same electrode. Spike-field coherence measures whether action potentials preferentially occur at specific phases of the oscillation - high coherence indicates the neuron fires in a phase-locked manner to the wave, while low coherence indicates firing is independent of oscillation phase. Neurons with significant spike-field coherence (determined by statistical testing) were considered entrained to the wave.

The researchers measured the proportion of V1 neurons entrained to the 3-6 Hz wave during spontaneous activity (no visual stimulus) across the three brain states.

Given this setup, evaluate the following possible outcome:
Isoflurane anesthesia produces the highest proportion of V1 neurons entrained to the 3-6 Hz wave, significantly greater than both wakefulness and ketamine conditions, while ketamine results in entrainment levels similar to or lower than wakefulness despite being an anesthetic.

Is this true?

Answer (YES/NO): NO